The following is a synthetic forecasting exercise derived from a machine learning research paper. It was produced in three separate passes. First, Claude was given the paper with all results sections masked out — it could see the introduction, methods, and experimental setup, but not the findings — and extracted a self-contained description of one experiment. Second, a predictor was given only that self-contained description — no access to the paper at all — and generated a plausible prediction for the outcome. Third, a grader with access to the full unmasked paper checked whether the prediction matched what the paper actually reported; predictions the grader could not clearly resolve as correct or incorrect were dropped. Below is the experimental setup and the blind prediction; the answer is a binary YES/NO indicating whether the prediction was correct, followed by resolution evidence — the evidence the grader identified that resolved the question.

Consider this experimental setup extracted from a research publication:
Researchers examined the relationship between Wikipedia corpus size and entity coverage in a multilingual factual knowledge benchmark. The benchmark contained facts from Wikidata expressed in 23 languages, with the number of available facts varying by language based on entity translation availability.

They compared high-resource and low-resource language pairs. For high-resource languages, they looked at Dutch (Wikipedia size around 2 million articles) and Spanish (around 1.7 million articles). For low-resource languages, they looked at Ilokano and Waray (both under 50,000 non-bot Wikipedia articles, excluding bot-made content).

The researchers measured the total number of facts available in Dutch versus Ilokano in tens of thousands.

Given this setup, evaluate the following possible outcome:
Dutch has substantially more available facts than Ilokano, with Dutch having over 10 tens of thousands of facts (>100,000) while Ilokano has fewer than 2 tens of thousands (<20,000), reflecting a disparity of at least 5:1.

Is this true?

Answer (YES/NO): NO